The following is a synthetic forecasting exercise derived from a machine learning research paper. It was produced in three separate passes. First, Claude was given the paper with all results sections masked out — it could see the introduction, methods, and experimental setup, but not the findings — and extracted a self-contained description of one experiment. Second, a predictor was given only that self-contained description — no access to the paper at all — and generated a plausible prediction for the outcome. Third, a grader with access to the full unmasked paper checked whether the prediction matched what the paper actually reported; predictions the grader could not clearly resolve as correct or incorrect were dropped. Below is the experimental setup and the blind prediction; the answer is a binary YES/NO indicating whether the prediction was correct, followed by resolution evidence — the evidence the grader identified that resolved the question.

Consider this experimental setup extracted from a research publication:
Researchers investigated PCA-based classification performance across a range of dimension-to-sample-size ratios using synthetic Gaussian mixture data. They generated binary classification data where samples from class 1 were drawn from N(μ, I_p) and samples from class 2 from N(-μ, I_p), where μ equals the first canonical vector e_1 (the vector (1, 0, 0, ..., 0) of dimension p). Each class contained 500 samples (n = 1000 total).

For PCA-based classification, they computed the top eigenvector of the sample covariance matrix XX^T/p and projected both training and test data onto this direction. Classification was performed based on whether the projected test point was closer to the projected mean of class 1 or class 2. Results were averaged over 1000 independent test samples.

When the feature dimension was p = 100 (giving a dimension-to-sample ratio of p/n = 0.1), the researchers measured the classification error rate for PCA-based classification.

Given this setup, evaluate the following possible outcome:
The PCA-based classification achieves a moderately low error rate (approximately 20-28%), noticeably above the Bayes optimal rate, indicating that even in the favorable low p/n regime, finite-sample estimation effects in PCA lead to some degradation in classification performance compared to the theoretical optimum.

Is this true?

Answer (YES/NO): NO